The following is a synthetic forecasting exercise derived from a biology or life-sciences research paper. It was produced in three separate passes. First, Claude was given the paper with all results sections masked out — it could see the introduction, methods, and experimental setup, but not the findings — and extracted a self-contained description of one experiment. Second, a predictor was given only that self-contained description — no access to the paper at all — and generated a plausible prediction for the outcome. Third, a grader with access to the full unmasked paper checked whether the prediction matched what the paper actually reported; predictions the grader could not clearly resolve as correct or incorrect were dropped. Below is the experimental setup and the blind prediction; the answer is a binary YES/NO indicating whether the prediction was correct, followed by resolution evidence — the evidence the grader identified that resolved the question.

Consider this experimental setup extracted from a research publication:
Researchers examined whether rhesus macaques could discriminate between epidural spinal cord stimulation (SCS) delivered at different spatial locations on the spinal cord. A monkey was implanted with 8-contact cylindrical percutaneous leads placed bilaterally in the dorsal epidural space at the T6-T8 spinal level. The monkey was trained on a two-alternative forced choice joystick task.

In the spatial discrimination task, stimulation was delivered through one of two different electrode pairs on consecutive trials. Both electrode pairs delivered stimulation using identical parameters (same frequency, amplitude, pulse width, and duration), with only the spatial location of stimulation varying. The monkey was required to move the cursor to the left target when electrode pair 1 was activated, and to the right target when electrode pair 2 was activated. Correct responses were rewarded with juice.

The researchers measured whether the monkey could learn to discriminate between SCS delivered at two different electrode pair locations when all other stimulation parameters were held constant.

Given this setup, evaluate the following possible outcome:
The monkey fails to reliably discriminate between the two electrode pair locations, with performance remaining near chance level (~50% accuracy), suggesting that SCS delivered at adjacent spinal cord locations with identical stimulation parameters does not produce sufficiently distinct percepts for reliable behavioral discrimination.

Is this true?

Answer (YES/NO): NO